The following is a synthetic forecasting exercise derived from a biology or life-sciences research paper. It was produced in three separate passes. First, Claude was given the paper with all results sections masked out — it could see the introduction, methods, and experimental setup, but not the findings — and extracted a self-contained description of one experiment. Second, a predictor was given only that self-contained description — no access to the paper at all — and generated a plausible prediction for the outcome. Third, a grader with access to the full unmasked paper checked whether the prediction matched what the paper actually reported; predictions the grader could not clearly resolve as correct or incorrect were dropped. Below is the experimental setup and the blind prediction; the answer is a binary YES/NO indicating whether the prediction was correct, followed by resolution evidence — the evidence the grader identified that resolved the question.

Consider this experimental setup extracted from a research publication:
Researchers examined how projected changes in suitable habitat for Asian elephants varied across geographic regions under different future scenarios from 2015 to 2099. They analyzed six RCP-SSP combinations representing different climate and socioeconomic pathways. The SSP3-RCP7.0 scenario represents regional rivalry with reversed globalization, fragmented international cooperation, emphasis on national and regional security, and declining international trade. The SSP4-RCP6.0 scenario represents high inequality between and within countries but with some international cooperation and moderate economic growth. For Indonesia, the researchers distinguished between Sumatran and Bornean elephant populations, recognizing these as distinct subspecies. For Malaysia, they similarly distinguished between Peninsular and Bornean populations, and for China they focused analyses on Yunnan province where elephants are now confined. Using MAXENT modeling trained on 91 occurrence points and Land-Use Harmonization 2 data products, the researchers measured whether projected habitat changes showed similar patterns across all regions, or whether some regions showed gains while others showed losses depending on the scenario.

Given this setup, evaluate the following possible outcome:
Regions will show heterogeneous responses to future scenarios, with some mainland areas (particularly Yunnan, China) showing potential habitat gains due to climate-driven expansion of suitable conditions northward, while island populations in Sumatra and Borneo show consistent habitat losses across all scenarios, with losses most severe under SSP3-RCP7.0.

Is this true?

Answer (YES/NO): NO